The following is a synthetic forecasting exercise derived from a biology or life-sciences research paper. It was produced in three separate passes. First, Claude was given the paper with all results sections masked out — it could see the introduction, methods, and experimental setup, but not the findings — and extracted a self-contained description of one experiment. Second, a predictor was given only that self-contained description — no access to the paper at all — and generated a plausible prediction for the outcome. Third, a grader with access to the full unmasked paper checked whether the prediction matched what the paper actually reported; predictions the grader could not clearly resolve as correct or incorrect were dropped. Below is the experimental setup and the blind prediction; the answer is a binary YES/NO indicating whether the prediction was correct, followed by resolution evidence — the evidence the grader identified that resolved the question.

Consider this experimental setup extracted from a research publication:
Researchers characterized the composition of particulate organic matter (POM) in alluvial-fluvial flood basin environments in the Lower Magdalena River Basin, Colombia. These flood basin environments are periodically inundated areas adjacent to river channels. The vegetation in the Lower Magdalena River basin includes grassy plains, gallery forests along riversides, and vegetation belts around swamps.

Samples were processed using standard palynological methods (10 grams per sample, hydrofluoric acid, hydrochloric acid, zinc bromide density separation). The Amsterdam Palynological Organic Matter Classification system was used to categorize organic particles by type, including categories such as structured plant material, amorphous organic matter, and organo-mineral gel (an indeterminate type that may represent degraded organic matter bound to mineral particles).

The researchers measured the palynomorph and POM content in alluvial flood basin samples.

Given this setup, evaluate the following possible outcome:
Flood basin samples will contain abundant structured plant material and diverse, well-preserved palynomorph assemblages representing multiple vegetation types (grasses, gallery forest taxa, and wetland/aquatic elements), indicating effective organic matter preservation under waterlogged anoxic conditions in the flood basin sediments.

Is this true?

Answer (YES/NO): NO